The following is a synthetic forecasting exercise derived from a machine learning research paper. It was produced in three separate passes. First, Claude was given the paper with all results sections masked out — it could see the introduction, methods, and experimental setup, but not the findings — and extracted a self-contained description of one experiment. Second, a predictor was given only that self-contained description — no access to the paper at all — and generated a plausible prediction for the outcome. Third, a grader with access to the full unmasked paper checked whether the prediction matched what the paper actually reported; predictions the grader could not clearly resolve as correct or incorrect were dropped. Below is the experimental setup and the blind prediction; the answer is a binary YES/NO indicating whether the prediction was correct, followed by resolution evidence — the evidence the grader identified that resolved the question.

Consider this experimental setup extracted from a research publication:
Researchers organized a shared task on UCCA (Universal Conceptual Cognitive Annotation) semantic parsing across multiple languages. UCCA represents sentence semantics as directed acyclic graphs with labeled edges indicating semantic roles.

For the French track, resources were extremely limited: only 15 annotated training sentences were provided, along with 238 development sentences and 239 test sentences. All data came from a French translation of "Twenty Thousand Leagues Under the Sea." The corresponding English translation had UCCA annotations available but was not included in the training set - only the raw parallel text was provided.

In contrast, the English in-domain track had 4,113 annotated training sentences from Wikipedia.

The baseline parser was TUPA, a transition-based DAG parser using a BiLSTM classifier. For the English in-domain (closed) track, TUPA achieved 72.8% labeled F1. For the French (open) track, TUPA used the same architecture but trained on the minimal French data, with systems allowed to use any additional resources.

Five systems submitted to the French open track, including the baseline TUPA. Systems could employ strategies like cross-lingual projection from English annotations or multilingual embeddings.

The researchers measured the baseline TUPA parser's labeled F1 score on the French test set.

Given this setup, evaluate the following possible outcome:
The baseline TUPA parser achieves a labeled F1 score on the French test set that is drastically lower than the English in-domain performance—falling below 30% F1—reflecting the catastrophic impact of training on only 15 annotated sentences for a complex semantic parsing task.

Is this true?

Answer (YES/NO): NO